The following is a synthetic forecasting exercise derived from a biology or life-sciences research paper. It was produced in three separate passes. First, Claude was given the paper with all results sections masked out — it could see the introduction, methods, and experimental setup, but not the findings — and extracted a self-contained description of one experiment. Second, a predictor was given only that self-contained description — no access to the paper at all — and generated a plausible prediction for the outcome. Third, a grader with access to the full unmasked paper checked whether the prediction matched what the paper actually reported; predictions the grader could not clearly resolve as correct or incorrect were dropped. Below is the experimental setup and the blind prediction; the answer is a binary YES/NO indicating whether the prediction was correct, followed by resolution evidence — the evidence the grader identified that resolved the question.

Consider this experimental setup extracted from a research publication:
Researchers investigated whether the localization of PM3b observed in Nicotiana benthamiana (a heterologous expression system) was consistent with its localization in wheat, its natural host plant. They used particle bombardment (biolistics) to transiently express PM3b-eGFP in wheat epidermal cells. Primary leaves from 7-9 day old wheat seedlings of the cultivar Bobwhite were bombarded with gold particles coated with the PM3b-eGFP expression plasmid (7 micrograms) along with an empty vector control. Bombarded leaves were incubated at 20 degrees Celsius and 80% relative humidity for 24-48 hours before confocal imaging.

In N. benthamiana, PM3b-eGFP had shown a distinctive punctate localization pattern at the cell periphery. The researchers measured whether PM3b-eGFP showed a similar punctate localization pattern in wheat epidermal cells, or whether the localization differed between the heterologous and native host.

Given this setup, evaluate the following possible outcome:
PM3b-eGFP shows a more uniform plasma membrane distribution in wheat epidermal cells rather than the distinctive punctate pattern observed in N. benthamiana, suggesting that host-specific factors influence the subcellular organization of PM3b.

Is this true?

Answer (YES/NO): NO